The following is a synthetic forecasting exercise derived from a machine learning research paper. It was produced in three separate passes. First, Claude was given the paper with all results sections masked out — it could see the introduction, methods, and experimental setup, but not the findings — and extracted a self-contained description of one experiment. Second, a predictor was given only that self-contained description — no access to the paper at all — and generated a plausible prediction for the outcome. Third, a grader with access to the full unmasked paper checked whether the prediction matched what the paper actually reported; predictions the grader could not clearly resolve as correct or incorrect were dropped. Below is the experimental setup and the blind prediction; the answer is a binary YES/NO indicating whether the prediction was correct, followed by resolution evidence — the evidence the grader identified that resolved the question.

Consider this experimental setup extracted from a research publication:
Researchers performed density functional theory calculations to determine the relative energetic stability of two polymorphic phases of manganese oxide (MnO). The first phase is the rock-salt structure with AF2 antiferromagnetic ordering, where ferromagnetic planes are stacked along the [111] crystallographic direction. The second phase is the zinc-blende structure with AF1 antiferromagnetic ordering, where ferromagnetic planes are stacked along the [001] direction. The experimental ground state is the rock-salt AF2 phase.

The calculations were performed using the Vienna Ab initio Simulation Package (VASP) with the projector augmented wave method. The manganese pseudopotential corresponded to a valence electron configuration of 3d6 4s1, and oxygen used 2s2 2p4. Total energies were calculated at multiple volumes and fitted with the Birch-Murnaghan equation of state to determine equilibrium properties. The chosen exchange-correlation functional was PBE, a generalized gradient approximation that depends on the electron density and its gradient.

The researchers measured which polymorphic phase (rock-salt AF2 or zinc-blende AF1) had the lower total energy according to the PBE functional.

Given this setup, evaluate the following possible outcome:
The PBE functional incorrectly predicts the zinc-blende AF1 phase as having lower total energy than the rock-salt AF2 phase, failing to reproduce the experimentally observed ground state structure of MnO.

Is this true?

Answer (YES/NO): YES